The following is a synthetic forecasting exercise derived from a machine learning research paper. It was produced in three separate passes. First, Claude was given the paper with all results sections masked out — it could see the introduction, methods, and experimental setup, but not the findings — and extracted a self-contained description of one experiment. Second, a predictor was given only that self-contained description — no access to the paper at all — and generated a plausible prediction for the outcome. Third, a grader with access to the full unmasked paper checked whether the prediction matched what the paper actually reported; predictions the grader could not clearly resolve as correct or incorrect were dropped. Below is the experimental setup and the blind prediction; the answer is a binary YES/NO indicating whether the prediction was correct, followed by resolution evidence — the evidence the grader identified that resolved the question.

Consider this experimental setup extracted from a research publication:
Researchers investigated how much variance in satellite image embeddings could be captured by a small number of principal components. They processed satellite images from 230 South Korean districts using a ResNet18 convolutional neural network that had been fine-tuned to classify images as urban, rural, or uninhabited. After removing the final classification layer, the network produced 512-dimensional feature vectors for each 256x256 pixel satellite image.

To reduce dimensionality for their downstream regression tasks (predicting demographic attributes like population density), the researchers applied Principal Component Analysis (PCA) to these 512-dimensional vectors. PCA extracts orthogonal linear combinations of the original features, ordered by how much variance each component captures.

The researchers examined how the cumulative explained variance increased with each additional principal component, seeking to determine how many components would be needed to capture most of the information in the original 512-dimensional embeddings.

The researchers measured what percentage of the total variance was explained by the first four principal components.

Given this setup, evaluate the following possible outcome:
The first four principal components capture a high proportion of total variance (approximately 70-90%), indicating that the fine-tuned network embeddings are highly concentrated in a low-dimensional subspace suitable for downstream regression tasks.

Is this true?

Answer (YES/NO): YES